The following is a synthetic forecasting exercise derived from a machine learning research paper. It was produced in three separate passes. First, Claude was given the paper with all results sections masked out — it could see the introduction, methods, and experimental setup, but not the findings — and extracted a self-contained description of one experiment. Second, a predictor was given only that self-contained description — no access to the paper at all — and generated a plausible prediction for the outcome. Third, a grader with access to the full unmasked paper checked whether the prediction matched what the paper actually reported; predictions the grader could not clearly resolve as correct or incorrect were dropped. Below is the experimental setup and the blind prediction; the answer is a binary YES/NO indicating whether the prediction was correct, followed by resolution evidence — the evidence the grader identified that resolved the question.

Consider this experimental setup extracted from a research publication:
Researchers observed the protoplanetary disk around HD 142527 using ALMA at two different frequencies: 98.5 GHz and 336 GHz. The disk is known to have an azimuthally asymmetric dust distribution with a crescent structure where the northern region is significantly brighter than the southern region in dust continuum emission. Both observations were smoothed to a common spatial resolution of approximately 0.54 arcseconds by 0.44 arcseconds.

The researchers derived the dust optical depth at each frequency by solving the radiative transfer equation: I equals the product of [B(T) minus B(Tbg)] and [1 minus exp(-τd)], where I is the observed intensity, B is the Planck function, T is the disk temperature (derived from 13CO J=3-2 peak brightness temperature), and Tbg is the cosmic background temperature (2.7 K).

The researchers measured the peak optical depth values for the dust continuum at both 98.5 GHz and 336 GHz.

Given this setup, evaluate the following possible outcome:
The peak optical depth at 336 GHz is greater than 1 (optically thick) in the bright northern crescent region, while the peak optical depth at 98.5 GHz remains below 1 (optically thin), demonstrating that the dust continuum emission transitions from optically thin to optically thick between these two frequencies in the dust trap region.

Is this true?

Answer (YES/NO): NO